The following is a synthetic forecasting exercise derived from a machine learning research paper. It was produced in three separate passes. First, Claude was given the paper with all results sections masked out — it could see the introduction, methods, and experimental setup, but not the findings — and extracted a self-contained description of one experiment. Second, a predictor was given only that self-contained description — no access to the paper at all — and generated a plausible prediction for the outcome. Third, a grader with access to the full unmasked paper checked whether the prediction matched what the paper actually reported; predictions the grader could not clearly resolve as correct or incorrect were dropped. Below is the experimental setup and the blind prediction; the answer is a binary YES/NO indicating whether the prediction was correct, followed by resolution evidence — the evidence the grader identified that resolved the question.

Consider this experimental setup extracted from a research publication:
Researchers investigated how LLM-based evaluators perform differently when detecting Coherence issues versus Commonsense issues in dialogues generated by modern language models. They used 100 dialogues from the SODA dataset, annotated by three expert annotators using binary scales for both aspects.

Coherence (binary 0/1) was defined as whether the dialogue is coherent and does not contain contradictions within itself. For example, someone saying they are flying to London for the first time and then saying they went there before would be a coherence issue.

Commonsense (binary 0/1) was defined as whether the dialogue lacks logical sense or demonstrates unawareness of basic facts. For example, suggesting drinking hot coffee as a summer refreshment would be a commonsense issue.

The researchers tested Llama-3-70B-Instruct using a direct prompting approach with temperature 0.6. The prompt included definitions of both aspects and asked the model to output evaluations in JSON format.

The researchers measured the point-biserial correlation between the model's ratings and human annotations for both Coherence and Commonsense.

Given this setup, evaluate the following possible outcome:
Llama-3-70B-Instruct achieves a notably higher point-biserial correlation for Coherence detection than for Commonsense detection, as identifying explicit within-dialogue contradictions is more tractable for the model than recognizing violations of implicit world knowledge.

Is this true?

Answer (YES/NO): YES